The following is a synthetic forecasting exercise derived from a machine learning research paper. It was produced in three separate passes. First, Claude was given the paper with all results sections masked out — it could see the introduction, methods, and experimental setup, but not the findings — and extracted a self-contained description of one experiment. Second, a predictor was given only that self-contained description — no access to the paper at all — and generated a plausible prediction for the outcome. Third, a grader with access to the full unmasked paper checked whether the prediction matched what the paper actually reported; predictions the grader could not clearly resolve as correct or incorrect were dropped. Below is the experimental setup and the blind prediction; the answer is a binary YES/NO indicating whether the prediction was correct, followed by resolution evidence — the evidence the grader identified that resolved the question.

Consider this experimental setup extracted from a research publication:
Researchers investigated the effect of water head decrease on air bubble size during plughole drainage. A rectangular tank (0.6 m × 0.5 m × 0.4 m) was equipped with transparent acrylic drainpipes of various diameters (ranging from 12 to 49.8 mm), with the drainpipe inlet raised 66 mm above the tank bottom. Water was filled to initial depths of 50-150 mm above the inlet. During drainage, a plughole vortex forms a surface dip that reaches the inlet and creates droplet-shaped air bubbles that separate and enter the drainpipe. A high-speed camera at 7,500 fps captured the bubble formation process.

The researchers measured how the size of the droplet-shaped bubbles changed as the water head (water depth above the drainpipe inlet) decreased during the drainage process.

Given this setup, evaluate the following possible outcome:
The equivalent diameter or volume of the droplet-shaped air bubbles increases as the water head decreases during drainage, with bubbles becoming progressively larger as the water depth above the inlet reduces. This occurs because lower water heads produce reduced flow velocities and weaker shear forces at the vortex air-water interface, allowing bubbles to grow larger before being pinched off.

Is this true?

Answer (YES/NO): NO